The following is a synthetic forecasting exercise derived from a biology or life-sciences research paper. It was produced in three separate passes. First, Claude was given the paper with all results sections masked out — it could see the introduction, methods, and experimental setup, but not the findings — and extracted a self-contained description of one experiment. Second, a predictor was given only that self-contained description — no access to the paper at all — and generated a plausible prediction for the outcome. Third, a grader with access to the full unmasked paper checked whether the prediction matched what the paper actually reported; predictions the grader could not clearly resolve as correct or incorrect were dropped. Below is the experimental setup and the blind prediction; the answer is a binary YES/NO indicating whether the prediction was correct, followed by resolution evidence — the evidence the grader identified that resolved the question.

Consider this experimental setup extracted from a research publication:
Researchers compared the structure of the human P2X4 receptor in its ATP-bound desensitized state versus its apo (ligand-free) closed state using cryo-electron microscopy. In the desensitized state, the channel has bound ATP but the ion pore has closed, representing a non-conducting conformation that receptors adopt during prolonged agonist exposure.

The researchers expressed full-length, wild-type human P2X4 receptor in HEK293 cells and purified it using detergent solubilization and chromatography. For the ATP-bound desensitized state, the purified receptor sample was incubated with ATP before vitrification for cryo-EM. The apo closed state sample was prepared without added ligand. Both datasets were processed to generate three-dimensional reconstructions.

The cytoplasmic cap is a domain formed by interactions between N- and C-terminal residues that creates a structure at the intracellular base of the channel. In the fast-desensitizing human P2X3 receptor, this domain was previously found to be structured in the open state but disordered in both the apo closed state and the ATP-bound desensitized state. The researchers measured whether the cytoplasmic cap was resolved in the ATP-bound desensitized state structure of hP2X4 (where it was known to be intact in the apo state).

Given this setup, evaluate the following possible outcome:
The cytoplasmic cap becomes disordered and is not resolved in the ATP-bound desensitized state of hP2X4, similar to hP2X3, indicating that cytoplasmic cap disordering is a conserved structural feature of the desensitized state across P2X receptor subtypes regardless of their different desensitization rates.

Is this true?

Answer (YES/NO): YES